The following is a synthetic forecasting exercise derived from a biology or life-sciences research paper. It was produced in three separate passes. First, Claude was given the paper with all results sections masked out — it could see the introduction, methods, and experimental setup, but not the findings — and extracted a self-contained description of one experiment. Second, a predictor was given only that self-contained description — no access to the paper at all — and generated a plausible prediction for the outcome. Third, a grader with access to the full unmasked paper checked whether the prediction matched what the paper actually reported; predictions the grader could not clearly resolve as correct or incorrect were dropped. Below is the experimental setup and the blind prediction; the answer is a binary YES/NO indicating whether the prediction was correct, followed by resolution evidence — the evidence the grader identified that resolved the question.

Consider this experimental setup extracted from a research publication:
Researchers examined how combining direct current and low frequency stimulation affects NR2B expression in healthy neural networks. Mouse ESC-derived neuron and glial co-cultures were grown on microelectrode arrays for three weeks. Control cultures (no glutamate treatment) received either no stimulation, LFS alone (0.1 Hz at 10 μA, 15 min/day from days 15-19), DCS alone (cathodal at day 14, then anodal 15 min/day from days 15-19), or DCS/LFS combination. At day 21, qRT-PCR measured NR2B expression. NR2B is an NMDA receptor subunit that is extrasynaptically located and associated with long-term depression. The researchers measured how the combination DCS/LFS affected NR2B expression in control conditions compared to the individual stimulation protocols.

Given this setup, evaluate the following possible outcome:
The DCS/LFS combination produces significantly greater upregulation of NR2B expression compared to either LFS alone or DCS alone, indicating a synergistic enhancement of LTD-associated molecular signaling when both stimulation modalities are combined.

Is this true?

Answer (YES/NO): NO